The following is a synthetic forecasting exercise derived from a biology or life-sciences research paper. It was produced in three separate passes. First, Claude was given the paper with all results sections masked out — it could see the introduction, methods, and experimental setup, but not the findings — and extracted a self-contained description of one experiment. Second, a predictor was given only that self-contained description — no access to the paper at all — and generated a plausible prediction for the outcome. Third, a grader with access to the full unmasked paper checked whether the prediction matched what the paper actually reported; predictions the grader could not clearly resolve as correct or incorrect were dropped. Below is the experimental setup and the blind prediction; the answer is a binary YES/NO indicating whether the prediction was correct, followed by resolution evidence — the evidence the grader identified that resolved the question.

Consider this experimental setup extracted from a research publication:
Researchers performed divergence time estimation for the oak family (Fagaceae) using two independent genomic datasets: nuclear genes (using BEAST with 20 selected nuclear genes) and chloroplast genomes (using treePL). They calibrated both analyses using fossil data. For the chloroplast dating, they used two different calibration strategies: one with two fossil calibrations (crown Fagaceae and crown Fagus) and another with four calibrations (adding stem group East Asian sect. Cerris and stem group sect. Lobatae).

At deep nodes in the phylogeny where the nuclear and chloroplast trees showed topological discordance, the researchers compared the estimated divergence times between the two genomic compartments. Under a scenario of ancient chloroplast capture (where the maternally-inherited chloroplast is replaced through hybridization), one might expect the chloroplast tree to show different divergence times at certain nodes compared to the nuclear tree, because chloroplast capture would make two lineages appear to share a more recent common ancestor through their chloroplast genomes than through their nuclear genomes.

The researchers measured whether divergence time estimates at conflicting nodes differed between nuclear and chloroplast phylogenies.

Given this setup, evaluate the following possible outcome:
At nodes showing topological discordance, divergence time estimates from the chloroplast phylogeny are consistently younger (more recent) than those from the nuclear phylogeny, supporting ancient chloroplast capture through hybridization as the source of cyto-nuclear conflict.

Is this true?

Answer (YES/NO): YES